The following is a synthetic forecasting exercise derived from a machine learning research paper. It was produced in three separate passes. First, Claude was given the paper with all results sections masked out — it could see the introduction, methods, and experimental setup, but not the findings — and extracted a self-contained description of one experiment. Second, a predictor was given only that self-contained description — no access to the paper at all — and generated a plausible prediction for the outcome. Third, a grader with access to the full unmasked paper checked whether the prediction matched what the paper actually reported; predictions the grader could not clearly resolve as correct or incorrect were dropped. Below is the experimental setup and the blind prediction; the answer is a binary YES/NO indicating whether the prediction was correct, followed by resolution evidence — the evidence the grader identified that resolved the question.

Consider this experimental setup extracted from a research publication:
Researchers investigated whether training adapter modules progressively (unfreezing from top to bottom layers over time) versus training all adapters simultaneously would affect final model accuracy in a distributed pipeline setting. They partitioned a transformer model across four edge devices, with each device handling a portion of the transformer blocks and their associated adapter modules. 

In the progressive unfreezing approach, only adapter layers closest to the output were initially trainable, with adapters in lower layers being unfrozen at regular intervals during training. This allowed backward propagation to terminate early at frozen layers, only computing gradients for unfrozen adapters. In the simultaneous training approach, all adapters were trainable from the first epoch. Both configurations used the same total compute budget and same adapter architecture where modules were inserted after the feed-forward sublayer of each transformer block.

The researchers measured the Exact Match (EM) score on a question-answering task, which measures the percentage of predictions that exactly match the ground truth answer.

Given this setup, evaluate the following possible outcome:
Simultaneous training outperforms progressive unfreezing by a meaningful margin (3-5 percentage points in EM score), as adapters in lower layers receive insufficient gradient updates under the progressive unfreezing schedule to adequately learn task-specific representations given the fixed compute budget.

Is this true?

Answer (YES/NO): NO